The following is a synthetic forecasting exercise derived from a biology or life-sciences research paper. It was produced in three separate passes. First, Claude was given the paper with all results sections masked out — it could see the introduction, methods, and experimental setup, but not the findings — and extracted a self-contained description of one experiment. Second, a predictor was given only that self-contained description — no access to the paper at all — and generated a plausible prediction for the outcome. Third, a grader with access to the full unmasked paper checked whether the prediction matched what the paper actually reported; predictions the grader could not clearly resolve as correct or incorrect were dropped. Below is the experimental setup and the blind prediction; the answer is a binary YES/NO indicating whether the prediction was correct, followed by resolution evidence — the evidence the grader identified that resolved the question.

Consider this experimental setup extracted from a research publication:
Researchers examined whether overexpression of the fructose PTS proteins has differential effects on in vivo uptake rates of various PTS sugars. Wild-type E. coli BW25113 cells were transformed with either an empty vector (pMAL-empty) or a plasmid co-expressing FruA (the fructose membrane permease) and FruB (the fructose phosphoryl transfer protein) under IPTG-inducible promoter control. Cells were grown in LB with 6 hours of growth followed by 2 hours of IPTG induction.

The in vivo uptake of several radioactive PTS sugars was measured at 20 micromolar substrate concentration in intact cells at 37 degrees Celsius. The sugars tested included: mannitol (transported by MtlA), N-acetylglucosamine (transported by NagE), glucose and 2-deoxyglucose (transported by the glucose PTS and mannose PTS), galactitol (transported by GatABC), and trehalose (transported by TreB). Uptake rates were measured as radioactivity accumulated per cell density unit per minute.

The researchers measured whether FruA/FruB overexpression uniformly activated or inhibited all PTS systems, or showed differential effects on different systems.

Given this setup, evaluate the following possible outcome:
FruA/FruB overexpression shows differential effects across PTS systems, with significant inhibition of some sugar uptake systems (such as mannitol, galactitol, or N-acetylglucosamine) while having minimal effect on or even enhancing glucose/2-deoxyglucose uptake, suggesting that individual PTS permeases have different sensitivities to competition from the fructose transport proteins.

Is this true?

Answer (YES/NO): NO